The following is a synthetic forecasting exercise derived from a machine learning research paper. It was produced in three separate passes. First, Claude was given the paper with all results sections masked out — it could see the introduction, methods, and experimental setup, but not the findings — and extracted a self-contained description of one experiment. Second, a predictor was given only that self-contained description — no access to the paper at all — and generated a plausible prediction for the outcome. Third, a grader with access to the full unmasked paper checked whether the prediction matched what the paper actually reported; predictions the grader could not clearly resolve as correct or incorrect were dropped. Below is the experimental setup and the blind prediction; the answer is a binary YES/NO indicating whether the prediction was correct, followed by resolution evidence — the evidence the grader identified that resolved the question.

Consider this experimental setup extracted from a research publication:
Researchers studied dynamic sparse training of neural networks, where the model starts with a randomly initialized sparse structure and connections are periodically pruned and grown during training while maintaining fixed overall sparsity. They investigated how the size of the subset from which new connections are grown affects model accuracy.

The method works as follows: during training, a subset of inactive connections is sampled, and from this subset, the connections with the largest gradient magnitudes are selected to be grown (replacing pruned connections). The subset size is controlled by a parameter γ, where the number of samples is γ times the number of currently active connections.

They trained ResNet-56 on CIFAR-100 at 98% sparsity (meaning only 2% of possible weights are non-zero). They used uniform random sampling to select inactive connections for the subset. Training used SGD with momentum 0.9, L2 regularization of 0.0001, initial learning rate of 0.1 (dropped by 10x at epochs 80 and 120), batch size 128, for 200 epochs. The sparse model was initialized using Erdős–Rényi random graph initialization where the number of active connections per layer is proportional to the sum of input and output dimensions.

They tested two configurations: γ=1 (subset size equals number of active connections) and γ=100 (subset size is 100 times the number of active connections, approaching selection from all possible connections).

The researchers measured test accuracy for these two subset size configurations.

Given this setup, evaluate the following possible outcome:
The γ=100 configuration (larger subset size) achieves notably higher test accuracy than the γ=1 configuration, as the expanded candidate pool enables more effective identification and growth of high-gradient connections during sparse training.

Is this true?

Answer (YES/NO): NO